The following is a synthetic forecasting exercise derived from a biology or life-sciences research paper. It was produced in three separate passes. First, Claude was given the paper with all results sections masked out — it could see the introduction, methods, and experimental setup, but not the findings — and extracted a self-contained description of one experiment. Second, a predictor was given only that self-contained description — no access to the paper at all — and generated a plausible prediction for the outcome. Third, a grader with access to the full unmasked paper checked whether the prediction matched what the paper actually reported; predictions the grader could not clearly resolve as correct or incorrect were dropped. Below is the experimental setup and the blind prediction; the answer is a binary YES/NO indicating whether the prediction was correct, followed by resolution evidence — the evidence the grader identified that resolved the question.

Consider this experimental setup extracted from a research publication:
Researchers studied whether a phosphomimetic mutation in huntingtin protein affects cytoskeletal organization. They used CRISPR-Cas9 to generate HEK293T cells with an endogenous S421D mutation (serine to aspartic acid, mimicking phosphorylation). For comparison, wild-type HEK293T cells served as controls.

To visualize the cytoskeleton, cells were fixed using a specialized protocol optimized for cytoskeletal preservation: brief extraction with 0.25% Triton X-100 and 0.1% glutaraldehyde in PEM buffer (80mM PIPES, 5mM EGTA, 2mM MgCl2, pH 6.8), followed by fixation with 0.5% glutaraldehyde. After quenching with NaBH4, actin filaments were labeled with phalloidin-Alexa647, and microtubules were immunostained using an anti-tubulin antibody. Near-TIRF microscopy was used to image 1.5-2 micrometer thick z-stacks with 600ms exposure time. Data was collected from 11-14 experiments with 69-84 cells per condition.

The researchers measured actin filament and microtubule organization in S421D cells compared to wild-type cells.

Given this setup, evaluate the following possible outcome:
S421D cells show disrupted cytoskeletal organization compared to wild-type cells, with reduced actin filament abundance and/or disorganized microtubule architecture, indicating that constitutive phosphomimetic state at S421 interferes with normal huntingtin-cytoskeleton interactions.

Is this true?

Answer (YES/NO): NO